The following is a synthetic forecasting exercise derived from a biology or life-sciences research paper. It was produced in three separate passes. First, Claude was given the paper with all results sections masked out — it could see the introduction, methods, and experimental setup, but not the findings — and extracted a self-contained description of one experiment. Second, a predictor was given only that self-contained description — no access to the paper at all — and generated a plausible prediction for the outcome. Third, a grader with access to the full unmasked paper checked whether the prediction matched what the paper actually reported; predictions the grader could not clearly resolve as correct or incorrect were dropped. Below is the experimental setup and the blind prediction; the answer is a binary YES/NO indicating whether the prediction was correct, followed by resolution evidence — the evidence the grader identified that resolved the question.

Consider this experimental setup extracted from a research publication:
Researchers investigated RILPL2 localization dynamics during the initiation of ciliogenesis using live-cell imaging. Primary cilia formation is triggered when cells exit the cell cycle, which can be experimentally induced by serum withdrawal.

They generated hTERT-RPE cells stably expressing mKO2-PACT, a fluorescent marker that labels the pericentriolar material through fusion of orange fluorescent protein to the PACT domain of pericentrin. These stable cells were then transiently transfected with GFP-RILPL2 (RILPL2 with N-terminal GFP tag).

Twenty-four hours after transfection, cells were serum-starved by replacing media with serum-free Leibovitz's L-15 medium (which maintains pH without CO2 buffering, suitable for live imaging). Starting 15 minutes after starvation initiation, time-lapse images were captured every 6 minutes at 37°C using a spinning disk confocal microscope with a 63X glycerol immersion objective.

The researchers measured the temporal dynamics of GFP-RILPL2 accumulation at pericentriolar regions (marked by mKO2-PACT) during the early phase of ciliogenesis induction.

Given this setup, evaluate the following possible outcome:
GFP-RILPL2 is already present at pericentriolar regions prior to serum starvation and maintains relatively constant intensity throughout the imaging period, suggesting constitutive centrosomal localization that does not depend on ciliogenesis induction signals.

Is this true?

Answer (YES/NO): NO